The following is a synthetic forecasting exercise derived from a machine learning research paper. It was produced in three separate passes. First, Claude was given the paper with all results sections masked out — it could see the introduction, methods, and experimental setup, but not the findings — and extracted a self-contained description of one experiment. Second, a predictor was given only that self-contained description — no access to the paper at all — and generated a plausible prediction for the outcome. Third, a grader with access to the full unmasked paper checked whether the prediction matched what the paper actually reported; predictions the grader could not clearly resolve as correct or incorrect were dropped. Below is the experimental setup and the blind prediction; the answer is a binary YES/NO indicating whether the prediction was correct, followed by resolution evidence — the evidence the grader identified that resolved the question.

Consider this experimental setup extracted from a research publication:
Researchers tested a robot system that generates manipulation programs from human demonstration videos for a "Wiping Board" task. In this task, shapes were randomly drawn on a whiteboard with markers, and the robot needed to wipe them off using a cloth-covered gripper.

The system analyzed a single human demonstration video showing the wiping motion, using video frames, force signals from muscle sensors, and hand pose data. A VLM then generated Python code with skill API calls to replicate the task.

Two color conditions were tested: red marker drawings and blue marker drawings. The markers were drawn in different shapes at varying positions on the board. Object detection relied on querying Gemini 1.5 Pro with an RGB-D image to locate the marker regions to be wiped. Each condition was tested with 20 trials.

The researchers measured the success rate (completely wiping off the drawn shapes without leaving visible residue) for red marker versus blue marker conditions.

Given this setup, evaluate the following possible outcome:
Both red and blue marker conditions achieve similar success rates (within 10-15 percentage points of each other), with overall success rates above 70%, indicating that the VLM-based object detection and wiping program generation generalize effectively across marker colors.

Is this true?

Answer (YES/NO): NO